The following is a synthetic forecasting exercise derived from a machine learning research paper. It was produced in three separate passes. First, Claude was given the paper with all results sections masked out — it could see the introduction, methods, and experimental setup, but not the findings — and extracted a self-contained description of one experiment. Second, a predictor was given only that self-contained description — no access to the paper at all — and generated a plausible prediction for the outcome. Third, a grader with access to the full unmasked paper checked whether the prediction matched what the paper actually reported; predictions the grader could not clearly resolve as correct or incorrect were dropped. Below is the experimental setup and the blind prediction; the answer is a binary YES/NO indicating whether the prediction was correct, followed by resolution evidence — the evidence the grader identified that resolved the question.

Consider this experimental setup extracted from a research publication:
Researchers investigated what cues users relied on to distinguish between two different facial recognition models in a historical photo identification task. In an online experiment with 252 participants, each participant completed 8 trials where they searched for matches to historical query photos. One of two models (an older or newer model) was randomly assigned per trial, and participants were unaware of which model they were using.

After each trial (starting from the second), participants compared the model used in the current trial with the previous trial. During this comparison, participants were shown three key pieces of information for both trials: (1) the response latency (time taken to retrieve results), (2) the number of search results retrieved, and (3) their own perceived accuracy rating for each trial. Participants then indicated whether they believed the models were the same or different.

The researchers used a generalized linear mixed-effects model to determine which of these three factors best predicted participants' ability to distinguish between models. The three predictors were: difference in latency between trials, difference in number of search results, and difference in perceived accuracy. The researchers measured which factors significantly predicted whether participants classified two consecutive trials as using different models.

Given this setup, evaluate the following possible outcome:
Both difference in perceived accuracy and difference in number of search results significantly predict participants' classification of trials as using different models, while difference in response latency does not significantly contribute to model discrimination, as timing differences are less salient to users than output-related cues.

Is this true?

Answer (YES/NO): NO